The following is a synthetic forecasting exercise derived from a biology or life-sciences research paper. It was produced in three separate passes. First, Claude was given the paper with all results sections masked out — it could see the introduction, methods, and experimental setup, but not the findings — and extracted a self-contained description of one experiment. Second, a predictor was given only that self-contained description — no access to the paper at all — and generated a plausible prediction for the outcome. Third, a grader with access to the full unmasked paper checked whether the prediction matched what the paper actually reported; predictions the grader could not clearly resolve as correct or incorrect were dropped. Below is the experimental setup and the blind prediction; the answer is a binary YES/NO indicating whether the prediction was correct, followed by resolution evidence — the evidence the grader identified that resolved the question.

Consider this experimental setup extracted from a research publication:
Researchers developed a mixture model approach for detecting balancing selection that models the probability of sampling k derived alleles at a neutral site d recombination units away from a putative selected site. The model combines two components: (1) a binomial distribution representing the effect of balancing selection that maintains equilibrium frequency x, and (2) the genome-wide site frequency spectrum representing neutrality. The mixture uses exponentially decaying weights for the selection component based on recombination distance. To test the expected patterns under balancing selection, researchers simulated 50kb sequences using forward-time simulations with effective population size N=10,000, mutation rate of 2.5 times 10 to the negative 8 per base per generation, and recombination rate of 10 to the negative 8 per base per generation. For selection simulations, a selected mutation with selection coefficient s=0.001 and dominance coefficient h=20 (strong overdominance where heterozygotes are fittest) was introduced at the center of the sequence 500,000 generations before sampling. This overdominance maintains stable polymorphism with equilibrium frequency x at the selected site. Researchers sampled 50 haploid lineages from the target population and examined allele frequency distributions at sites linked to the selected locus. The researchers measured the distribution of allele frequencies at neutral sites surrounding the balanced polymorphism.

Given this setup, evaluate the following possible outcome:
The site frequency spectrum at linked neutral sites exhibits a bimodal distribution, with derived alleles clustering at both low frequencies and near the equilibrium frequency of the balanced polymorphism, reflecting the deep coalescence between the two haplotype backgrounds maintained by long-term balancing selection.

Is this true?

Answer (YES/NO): NO